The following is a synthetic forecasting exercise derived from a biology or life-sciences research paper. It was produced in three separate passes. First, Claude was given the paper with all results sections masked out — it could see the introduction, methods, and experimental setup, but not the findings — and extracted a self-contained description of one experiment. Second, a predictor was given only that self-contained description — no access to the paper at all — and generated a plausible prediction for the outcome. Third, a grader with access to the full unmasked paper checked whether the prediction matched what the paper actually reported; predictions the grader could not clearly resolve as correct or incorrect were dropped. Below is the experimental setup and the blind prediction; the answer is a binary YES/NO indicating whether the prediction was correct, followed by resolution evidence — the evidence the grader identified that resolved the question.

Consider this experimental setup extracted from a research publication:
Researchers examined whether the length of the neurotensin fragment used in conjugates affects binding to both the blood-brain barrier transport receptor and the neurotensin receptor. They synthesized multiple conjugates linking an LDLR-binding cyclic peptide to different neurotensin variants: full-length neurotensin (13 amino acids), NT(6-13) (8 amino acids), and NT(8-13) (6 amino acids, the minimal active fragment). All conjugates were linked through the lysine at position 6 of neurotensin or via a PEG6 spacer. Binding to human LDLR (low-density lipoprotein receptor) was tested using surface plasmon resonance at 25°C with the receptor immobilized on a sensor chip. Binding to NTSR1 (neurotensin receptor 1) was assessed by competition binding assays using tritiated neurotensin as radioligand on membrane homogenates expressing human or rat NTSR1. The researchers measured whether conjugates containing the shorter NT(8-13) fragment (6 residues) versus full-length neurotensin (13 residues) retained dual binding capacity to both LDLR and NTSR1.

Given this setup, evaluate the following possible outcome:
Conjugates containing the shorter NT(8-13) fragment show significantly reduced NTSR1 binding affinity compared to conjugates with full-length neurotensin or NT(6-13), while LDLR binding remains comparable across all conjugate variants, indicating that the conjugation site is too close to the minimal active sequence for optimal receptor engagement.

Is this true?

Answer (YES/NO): NO